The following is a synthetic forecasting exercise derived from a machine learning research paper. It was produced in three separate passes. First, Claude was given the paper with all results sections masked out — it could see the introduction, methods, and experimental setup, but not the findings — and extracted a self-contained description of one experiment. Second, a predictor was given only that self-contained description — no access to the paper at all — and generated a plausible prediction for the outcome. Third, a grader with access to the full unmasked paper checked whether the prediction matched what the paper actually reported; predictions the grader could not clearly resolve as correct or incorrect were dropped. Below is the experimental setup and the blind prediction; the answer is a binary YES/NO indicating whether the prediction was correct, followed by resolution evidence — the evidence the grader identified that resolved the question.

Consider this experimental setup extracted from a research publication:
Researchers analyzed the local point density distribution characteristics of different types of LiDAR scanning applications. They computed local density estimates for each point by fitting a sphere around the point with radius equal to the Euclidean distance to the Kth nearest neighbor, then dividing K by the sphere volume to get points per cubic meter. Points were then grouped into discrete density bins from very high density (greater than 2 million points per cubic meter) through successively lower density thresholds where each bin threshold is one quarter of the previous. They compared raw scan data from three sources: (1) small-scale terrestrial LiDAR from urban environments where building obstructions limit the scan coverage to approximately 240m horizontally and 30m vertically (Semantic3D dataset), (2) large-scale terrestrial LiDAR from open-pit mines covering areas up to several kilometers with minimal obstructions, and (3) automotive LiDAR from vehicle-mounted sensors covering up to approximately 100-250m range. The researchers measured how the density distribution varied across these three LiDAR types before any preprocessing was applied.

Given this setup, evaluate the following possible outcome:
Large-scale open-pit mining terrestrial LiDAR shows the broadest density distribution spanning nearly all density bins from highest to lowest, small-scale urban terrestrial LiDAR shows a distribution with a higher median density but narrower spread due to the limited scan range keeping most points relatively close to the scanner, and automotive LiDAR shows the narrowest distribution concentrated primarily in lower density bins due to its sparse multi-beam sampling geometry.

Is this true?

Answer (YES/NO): NO